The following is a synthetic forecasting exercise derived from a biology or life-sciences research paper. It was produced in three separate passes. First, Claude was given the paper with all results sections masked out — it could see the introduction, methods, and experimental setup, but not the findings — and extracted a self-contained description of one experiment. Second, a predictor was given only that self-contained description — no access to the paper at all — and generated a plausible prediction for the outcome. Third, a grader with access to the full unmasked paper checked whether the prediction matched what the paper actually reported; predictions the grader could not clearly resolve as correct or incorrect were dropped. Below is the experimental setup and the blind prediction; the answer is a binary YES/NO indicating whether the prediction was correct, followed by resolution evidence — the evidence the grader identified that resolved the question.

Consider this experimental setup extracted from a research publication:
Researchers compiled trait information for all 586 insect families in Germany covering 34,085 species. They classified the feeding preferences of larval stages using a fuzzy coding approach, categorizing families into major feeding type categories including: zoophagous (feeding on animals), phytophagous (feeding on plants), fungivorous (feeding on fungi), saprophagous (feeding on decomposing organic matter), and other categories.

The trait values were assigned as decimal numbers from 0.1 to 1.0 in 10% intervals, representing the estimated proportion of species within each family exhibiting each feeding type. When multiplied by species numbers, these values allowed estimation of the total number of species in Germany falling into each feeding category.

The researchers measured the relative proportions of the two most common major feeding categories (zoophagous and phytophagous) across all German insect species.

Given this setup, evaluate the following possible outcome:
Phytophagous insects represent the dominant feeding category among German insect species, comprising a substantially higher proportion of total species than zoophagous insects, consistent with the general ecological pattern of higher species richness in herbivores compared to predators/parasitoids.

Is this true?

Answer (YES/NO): NO